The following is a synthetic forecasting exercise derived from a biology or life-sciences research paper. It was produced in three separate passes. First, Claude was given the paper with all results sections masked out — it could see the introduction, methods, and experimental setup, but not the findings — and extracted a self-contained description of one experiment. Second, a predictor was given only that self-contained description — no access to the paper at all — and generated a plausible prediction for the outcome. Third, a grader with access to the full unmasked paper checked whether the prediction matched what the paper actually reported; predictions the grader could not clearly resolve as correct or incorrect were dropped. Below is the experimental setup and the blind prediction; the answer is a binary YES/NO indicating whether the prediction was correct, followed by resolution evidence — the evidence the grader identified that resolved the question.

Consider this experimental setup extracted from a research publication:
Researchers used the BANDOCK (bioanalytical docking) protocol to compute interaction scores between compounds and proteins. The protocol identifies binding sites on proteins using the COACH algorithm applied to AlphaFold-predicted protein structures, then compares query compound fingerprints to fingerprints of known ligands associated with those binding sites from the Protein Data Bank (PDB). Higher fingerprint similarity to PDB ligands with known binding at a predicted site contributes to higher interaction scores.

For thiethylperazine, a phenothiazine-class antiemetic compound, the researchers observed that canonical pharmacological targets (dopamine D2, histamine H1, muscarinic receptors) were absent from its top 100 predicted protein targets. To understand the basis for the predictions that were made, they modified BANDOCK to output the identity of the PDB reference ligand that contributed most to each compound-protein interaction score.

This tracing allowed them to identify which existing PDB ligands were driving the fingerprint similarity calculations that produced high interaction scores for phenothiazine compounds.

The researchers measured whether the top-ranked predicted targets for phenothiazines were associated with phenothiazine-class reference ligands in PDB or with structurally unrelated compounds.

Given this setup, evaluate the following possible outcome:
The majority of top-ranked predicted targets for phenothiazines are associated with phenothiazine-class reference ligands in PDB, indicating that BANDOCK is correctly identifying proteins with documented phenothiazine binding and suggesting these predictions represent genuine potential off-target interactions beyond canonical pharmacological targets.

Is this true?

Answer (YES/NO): YES